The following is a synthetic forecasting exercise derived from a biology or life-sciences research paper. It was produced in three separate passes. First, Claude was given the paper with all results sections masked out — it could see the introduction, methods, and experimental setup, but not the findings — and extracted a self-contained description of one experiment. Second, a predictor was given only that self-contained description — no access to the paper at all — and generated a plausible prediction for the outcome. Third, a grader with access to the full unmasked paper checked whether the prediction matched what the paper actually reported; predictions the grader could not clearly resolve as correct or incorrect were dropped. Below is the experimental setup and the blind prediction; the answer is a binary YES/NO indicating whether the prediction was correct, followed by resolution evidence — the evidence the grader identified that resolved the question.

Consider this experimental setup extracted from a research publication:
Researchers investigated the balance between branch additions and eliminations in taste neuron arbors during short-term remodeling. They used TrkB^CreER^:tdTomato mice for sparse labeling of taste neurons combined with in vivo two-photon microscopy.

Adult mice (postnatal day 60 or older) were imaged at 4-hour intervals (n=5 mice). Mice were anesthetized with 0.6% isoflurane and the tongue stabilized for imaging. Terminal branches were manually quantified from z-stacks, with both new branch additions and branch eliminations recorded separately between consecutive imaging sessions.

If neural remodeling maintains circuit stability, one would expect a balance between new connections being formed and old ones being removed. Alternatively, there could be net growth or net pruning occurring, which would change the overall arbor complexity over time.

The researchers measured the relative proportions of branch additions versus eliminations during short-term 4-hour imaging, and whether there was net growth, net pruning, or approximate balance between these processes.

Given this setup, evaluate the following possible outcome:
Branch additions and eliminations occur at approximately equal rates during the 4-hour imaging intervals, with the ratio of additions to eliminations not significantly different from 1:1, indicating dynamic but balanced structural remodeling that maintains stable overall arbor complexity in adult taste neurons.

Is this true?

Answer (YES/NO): YES